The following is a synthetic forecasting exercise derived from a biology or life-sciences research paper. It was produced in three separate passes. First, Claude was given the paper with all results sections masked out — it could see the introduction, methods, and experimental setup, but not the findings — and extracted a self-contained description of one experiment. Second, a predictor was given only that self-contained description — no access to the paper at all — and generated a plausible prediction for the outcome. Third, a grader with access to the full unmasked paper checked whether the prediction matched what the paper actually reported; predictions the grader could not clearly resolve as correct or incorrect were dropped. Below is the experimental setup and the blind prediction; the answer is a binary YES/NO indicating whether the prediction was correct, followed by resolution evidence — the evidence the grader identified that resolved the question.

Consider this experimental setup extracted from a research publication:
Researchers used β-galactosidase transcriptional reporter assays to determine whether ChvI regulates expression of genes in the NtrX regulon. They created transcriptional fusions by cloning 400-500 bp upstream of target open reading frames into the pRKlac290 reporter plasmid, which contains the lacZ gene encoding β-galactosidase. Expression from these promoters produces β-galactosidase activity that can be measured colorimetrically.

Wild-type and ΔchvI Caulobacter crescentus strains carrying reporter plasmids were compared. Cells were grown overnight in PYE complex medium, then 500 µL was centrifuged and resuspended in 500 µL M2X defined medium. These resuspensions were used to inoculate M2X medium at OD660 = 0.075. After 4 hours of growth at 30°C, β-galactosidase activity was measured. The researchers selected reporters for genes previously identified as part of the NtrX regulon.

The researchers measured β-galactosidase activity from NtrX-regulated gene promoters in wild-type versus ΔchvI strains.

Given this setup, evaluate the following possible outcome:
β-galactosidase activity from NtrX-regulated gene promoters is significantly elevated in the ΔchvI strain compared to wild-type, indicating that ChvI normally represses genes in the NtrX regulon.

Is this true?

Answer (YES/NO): NO